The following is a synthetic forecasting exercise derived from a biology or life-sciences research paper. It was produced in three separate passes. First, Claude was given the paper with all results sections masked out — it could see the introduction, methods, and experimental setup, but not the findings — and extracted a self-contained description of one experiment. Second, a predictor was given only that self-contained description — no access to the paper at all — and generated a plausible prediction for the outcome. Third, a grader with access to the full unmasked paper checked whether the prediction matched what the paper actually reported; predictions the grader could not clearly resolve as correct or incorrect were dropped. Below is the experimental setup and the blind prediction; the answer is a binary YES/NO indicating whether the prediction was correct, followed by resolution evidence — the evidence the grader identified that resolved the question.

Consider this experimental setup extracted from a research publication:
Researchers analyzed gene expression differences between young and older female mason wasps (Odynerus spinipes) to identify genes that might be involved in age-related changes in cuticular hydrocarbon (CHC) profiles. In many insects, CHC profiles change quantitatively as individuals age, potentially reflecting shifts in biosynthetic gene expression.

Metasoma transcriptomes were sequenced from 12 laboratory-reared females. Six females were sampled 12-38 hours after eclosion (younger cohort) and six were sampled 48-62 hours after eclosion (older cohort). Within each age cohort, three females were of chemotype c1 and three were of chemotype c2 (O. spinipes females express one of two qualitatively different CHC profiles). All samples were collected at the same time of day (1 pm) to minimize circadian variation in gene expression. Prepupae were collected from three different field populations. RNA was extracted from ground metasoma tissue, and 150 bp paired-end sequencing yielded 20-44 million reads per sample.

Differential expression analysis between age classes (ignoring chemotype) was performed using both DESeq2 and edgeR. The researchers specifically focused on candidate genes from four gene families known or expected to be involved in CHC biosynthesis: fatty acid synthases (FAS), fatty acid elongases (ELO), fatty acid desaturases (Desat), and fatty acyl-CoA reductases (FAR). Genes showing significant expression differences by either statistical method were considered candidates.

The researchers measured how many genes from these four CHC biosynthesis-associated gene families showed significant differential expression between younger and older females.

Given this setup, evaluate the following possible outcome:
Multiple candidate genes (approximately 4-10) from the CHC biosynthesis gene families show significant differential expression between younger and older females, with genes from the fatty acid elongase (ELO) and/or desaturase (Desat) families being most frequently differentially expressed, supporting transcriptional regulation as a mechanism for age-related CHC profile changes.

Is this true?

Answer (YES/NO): NO